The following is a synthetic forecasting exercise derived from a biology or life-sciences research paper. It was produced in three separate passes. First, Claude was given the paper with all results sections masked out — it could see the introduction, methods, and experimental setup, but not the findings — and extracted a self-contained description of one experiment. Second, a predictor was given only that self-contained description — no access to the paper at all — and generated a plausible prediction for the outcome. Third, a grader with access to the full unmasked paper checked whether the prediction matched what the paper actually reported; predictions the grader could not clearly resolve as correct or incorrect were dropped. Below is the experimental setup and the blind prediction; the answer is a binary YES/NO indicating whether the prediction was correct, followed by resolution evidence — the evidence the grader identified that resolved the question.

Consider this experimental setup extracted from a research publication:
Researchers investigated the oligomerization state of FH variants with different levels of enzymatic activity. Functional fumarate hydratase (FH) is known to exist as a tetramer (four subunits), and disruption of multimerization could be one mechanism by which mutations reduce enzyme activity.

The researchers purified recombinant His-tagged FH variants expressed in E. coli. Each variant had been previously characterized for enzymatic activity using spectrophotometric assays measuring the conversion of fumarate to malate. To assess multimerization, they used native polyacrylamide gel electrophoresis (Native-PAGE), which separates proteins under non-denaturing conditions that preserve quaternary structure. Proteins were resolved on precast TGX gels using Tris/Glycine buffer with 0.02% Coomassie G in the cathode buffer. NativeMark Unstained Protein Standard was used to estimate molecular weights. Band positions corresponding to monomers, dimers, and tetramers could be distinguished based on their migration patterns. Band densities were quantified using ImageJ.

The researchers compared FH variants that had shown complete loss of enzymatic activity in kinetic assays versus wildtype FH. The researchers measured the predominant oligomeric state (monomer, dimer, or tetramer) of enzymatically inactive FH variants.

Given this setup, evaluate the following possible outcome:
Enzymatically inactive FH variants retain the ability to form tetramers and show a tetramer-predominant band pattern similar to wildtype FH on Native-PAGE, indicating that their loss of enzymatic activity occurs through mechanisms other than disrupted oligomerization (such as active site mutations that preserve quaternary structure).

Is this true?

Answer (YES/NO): NO